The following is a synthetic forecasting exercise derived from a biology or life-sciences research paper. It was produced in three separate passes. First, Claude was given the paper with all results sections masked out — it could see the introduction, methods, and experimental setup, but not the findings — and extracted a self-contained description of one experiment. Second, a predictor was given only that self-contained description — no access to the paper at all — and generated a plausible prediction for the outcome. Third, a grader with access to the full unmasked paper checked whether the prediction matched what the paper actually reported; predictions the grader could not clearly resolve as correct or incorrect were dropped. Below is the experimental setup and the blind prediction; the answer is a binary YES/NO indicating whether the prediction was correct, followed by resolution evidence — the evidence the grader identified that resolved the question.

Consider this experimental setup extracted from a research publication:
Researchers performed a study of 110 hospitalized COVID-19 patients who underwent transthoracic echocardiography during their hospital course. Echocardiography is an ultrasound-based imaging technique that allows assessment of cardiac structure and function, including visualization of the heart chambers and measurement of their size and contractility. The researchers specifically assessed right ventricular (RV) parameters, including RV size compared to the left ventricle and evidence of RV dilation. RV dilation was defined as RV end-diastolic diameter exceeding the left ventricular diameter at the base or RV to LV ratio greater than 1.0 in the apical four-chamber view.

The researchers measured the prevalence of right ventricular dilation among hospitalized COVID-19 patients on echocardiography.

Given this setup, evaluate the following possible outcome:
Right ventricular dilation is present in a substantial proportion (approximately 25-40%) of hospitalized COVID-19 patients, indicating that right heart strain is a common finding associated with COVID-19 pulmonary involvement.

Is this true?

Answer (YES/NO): YES